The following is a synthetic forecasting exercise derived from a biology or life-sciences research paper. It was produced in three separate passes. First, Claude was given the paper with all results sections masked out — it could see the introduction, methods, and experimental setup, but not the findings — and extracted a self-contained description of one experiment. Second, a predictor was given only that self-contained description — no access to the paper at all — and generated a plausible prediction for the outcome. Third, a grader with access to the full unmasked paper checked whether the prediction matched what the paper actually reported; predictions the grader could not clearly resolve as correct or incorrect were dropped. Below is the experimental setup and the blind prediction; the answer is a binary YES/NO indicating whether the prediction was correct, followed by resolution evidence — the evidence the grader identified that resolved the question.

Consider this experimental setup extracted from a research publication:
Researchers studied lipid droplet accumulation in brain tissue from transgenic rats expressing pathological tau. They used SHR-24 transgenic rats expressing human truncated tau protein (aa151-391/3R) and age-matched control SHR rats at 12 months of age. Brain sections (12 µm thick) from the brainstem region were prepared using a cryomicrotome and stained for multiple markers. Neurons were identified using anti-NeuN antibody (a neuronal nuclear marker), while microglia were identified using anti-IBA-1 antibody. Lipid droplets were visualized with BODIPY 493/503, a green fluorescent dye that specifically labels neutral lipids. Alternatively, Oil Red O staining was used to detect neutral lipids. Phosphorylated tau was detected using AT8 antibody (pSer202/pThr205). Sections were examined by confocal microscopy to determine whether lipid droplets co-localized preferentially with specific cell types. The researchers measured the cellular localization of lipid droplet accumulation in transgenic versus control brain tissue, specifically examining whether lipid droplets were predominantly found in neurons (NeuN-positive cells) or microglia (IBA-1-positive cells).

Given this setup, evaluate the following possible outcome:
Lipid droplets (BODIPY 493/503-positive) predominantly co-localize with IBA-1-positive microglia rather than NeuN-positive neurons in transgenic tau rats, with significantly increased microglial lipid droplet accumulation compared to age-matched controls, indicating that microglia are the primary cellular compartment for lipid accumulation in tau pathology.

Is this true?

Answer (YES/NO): YES